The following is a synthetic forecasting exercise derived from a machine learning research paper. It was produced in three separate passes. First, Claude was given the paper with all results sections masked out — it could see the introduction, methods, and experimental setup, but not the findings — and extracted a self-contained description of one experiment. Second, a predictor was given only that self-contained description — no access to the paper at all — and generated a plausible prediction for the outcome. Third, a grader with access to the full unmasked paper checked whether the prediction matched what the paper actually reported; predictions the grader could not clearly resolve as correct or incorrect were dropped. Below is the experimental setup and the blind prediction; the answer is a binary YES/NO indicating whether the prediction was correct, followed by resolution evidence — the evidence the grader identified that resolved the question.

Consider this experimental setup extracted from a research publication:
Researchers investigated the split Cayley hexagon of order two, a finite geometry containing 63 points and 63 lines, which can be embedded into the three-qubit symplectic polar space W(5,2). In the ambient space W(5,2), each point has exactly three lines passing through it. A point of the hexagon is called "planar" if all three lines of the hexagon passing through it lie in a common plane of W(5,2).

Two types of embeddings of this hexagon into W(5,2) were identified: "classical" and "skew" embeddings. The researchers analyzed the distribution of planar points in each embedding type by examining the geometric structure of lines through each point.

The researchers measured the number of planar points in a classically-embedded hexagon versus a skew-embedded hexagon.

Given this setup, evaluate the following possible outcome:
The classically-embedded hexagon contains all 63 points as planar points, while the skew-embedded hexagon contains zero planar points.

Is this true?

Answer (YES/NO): NO